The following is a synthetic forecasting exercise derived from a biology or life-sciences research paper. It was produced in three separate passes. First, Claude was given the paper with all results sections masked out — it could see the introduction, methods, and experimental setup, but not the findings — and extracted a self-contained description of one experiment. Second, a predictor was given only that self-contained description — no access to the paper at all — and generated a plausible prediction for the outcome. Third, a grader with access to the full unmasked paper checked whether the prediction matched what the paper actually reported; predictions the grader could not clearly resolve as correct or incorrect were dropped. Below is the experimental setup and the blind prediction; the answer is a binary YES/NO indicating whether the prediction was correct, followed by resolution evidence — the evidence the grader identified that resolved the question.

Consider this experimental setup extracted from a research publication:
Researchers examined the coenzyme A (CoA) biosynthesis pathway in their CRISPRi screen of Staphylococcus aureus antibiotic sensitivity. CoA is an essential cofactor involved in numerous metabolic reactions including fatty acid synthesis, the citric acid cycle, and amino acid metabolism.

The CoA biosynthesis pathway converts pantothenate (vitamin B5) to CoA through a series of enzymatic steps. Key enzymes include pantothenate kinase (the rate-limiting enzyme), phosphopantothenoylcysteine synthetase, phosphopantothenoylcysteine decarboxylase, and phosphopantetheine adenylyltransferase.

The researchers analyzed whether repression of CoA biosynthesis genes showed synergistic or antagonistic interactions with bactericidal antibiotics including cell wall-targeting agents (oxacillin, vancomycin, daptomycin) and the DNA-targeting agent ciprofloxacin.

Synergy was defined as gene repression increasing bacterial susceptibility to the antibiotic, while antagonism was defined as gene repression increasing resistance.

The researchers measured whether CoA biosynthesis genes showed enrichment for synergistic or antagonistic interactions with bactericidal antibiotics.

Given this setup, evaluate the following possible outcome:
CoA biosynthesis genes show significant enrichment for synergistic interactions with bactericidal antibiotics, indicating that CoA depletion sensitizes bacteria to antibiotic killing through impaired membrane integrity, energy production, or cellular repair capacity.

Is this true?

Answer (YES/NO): YES